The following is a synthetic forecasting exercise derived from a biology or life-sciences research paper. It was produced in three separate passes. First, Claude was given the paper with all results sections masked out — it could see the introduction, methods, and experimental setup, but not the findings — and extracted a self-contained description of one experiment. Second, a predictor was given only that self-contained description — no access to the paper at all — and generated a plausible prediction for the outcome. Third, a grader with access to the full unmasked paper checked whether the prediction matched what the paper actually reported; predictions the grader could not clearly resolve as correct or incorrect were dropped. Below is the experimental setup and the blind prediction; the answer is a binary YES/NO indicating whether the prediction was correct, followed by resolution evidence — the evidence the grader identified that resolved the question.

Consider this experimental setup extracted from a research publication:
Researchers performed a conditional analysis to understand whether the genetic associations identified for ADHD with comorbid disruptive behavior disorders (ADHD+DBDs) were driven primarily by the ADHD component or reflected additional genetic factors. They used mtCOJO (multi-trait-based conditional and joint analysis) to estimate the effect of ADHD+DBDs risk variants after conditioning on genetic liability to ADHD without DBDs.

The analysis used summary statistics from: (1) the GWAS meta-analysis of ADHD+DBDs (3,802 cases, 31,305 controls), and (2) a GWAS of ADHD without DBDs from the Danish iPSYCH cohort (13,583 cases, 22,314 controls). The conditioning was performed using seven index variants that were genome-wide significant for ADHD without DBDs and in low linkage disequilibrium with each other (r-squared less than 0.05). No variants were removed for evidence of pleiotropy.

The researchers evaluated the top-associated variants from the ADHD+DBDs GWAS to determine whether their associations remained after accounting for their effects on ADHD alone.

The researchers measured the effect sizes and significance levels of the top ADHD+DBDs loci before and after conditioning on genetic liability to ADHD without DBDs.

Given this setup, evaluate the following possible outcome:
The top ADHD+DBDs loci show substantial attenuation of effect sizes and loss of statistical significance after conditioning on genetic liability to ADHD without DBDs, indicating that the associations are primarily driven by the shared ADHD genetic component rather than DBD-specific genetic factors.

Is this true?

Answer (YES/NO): NO